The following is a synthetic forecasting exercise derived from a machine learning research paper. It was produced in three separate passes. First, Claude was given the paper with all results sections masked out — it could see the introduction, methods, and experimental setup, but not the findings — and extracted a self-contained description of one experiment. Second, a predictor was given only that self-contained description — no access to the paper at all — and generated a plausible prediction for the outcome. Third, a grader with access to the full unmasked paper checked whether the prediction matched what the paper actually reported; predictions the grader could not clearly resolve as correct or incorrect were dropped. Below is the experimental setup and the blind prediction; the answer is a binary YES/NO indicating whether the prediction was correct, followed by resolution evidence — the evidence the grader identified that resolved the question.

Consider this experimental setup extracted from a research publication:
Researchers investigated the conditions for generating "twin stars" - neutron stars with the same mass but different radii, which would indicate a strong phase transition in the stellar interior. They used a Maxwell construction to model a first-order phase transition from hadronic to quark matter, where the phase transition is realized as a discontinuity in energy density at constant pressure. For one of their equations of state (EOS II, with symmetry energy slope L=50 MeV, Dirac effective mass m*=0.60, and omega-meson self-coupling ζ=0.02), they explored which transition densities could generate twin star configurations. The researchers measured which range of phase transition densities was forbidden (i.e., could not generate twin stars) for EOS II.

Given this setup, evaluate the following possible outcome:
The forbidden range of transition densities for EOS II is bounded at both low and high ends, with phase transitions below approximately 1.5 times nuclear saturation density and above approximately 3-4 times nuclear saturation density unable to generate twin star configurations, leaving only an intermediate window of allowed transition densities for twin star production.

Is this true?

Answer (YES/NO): NO